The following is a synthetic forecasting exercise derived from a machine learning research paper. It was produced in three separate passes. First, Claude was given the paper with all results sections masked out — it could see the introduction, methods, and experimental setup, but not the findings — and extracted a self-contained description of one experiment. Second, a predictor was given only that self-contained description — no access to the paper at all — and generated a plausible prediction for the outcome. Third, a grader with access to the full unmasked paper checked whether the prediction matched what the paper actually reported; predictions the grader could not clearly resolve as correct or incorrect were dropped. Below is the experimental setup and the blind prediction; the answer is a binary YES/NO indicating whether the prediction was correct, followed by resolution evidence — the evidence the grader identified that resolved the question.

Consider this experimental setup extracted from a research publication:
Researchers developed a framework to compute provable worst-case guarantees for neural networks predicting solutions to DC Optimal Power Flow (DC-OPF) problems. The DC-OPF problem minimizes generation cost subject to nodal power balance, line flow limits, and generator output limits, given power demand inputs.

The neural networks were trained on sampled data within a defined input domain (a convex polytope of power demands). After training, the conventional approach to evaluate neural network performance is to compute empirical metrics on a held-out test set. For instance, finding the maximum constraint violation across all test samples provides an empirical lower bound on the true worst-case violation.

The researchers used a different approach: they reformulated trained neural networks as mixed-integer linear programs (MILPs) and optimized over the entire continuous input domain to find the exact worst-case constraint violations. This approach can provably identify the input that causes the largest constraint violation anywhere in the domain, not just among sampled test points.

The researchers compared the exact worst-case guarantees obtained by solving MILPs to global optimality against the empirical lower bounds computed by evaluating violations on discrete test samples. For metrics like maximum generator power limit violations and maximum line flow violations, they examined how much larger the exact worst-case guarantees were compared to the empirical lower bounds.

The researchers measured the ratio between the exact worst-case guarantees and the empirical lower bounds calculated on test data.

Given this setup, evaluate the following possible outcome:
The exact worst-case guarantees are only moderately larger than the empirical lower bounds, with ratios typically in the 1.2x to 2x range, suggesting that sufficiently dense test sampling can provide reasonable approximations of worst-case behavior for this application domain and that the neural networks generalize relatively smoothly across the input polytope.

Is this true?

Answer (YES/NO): NO